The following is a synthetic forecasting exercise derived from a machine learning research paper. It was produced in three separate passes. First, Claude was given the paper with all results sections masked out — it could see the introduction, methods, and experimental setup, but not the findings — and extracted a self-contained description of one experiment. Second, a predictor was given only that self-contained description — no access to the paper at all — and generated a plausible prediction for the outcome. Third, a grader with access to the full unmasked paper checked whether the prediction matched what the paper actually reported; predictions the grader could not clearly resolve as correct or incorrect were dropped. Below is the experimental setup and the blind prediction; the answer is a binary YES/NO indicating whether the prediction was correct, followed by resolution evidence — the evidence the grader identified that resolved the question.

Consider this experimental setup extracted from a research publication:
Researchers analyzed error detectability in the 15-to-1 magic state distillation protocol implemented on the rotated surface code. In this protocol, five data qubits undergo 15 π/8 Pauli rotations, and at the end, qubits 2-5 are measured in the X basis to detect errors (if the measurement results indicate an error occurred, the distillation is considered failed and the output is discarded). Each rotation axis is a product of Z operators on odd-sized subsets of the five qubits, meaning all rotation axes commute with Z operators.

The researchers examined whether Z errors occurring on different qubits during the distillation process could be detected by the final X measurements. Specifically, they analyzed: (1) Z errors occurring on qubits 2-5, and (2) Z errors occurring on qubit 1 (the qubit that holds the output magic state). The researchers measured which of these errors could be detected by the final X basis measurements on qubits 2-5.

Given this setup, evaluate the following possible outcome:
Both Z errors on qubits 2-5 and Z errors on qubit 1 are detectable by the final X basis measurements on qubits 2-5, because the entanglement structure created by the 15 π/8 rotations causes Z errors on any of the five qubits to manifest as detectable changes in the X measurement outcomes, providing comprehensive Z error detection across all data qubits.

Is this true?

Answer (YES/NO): NO